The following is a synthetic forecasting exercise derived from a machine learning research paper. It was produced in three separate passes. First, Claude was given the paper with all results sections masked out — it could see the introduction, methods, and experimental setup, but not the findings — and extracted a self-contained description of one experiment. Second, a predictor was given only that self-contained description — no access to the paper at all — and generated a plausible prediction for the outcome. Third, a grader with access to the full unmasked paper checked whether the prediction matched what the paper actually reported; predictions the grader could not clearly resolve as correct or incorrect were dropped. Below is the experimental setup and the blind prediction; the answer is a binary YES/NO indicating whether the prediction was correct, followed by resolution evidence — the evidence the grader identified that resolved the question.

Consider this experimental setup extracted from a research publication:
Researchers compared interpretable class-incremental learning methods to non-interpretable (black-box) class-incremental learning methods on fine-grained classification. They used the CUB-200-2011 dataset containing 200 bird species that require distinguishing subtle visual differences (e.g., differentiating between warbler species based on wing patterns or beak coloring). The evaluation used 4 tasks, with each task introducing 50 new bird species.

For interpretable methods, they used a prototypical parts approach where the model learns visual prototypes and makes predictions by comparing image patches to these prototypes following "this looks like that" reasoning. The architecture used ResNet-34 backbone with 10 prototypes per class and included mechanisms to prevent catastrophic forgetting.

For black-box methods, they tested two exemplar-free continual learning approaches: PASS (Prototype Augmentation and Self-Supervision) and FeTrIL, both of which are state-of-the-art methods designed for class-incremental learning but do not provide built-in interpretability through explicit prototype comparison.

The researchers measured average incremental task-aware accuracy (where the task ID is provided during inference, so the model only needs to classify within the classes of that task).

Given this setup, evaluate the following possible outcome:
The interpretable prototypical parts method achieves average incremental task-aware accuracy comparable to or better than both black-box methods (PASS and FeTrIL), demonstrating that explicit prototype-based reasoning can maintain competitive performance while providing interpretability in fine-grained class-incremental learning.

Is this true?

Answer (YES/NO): NO